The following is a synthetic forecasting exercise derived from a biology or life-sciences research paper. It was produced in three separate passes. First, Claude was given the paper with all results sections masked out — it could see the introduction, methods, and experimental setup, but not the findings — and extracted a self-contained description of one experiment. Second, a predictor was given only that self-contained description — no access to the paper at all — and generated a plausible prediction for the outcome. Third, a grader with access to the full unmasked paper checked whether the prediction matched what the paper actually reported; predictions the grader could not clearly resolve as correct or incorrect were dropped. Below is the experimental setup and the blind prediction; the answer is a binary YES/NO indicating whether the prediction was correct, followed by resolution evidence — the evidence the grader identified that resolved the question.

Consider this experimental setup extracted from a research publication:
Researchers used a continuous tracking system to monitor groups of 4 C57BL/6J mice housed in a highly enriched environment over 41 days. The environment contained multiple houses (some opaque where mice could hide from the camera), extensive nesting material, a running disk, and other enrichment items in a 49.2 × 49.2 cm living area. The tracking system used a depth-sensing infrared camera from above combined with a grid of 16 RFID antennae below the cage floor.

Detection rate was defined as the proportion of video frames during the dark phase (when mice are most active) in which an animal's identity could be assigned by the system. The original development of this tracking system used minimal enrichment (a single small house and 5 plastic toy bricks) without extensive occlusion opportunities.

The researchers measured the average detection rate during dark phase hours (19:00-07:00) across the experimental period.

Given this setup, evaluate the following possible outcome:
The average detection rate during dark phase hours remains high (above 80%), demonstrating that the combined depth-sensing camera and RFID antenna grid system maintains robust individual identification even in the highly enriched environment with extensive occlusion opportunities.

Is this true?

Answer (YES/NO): NO